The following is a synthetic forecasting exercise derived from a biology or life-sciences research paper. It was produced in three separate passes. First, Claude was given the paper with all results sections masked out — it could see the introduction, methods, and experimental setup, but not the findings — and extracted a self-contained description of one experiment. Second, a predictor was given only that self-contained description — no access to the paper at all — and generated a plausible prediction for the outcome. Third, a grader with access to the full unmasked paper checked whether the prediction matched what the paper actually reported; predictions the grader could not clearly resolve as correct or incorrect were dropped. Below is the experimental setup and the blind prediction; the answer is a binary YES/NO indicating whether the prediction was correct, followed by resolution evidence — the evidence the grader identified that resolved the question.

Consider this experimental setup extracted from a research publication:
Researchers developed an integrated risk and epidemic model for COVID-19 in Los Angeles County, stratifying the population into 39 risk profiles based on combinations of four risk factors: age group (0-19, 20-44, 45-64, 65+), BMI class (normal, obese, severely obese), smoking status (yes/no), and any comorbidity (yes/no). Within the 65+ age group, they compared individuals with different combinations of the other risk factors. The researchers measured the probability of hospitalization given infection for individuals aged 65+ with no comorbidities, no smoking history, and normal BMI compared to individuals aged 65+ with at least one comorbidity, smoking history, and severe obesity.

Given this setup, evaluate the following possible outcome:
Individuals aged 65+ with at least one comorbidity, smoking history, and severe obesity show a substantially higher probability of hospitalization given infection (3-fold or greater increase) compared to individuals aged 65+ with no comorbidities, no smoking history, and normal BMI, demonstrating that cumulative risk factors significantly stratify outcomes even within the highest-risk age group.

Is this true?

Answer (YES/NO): YES